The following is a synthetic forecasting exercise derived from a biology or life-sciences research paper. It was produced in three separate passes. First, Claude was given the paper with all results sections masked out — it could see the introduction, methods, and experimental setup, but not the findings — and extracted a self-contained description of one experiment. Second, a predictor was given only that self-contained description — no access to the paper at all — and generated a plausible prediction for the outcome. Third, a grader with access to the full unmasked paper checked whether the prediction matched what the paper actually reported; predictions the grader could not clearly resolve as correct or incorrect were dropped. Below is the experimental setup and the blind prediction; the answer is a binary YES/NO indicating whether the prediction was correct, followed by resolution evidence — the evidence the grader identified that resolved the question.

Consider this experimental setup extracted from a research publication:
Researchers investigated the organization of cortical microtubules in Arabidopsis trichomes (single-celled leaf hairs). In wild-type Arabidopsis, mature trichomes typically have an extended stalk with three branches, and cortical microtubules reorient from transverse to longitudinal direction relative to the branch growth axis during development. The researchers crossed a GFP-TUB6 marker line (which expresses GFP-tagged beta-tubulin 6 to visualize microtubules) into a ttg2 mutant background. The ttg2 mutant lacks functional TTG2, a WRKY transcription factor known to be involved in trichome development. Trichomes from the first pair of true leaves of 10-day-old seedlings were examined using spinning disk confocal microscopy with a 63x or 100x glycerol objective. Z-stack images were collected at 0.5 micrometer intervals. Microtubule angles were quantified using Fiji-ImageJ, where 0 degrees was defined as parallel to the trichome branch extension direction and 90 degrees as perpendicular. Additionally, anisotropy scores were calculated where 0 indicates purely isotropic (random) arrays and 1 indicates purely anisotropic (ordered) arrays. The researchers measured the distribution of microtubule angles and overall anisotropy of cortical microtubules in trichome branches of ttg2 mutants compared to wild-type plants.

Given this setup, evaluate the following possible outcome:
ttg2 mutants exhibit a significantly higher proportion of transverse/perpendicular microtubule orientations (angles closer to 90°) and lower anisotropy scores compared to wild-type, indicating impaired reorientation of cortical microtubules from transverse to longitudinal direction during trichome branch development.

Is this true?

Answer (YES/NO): YES